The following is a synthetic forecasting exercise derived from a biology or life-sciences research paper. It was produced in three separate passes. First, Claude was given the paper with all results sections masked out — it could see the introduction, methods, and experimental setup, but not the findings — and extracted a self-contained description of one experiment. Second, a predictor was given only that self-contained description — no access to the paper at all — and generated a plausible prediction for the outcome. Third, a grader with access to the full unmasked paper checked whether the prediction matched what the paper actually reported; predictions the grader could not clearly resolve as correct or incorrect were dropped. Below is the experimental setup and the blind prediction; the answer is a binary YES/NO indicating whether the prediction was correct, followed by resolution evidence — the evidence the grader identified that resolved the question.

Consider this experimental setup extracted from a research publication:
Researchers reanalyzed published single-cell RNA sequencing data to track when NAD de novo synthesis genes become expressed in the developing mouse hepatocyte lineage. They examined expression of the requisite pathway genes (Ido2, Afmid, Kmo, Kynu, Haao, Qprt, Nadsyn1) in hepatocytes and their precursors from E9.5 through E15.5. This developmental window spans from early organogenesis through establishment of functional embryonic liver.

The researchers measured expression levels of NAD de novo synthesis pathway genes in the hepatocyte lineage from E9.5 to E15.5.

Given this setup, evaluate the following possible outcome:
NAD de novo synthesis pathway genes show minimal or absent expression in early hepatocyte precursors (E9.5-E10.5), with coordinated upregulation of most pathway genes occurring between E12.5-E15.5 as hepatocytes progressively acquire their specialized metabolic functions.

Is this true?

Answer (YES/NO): NO